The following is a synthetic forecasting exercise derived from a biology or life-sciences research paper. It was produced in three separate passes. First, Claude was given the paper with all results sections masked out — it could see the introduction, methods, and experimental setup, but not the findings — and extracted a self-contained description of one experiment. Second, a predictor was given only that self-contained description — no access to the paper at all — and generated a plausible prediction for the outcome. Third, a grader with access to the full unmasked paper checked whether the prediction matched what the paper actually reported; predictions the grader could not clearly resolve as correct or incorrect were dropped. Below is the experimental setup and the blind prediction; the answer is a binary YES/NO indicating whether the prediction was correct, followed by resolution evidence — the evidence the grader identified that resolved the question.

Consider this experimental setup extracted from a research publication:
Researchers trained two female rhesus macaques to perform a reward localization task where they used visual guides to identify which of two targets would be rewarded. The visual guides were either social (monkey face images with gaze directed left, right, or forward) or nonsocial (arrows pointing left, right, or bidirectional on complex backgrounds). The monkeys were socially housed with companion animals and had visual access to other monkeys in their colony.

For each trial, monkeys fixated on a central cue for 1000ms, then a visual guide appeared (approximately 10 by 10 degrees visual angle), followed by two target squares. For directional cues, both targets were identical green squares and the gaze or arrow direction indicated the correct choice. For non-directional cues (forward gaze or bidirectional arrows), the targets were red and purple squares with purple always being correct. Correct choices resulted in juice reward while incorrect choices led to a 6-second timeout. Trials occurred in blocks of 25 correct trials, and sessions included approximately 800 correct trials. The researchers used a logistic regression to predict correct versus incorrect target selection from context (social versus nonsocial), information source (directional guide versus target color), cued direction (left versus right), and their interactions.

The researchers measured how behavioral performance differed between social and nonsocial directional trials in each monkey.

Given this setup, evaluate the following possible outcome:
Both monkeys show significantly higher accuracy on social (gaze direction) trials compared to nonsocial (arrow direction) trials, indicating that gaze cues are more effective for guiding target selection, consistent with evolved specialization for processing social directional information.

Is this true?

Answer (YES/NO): NO